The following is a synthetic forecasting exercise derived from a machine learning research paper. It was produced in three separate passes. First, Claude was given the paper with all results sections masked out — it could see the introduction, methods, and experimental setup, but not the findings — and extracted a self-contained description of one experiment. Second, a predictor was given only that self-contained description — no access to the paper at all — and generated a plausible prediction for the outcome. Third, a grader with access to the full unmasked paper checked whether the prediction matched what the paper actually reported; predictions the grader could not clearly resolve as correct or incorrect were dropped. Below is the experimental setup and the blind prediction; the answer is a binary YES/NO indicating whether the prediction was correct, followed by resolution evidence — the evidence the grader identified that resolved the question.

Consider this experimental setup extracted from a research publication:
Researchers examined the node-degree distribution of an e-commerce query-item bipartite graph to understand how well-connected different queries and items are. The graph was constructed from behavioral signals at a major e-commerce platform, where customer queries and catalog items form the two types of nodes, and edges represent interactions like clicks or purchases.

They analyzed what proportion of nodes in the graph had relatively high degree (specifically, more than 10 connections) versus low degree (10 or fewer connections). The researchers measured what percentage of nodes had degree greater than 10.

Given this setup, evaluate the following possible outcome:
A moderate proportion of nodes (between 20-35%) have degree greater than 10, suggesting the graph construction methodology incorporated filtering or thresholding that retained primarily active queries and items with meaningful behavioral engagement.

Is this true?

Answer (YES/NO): NO